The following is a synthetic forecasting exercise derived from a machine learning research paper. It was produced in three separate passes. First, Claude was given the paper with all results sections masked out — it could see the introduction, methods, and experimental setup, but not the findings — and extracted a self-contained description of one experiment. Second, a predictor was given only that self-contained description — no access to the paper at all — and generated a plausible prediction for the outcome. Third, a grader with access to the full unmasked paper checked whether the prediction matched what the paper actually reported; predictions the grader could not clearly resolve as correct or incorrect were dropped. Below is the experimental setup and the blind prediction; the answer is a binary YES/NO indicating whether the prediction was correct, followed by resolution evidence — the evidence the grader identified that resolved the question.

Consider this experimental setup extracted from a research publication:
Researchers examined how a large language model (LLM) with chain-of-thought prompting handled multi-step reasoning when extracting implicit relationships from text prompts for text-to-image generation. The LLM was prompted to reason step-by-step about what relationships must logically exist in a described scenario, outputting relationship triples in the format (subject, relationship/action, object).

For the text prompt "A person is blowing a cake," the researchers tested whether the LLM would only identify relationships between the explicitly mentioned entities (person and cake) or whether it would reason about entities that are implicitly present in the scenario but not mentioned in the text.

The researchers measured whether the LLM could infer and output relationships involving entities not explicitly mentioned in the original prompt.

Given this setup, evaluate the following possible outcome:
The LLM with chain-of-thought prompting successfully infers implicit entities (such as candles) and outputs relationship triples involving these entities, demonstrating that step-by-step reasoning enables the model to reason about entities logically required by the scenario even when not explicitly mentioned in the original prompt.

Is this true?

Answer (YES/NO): YES